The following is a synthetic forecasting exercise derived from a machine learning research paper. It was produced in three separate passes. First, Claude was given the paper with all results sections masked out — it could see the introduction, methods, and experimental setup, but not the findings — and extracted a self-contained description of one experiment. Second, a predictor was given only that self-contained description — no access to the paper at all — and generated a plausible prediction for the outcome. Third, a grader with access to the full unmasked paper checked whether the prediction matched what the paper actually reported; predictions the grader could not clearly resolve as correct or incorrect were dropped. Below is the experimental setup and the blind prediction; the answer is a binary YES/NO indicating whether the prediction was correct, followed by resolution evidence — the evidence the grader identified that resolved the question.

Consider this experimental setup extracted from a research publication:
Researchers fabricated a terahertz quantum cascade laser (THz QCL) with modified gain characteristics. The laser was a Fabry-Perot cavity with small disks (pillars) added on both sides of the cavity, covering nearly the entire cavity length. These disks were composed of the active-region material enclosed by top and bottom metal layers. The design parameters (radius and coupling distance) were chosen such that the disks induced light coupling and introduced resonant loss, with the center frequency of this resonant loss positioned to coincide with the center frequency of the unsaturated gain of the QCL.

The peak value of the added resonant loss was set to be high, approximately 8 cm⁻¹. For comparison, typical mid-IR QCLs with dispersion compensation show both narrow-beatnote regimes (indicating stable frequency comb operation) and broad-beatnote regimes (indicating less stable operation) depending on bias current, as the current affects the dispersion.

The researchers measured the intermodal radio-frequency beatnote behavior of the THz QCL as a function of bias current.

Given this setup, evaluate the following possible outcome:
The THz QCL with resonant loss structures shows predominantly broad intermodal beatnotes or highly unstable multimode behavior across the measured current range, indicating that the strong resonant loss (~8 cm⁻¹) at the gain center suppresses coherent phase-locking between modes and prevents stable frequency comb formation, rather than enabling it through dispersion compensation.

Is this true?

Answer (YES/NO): NO